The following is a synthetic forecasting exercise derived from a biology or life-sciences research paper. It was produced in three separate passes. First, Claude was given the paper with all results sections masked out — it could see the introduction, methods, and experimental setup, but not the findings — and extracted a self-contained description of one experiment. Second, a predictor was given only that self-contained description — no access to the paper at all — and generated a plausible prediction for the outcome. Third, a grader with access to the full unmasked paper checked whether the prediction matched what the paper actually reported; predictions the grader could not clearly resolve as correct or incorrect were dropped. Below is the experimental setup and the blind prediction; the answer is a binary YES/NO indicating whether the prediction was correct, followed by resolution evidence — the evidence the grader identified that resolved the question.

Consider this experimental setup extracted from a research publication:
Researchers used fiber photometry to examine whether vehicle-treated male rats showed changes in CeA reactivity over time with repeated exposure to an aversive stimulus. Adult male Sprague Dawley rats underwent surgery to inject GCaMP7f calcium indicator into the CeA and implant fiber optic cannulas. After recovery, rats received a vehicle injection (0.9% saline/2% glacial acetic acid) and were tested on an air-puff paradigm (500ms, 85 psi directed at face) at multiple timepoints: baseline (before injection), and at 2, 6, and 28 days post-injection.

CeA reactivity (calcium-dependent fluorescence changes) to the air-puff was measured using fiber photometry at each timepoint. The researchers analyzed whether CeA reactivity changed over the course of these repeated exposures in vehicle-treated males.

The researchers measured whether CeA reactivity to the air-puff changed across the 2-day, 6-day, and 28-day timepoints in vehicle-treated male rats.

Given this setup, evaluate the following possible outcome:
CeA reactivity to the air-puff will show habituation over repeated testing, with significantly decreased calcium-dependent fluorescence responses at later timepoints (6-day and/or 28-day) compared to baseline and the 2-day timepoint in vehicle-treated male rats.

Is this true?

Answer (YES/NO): NO